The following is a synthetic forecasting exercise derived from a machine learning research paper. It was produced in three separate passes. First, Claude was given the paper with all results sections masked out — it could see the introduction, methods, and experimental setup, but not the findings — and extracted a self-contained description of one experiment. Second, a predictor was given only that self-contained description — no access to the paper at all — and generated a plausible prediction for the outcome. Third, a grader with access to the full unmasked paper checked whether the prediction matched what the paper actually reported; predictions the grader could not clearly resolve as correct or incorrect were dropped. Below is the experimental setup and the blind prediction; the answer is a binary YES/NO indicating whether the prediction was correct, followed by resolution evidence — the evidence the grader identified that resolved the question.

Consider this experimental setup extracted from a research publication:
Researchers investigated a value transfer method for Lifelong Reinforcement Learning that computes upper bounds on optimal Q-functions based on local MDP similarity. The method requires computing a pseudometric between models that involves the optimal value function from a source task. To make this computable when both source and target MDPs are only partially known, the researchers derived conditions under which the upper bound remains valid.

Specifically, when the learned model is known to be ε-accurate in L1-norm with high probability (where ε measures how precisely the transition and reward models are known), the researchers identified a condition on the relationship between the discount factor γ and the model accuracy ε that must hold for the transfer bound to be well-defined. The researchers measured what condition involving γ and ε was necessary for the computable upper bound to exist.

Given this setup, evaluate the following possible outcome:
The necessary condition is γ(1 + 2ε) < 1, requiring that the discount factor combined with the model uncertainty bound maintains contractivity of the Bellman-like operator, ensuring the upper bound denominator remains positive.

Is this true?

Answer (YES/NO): NO